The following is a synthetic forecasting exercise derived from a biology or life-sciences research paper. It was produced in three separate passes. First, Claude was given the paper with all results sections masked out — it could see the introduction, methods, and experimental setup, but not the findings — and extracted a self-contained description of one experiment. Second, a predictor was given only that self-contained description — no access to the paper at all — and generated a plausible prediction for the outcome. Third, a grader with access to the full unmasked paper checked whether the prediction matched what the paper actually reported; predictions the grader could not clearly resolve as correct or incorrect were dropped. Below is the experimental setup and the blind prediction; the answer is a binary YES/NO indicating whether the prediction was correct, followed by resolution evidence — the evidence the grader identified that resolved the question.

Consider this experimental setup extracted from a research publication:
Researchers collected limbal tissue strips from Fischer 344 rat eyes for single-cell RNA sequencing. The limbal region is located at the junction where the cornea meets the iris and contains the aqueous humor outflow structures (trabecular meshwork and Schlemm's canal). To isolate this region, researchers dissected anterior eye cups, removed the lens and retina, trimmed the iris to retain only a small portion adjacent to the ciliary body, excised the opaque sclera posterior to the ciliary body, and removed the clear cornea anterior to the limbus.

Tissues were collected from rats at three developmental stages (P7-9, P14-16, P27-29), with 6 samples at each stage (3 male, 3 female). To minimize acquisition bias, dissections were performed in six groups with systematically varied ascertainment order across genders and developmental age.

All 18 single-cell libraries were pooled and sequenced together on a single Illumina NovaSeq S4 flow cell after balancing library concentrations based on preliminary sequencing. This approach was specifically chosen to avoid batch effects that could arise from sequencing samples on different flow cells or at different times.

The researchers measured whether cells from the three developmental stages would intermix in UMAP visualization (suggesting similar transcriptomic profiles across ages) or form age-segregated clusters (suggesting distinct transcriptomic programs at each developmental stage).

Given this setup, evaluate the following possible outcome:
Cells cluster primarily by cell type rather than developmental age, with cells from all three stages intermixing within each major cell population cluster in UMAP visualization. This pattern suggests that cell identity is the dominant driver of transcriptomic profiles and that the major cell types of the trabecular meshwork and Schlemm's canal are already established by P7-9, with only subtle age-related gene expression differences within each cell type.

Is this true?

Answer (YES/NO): NO